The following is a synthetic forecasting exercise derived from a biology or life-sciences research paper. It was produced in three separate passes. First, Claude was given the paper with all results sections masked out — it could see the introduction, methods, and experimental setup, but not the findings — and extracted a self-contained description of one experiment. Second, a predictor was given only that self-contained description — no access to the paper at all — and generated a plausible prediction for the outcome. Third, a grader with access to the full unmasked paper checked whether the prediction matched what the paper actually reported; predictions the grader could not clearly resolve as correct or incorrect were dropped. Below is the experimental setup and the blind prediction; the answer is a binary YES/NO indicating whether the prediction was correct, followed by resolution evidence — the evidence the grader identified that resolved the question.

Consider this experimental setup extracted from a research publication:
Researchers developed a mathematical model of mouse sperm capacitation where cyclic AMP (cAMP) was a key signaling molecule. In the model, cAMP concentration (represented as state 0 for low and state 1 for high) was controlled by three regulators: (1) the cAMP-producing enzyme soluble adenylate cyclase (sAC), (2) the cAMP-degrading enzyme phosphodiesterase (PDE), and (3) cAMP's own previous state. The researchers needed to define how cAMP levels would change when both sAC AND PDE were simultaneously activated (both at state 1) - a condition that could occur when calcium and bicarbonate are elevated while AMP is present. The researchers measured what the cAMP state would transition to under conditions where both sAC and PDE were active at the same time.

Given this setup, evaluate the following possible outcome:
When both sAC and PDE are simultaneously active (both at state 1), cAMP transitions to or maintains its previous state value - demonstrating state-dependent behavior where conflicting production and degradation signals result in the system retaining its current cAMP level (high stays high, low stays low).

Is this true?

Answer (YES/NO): NO